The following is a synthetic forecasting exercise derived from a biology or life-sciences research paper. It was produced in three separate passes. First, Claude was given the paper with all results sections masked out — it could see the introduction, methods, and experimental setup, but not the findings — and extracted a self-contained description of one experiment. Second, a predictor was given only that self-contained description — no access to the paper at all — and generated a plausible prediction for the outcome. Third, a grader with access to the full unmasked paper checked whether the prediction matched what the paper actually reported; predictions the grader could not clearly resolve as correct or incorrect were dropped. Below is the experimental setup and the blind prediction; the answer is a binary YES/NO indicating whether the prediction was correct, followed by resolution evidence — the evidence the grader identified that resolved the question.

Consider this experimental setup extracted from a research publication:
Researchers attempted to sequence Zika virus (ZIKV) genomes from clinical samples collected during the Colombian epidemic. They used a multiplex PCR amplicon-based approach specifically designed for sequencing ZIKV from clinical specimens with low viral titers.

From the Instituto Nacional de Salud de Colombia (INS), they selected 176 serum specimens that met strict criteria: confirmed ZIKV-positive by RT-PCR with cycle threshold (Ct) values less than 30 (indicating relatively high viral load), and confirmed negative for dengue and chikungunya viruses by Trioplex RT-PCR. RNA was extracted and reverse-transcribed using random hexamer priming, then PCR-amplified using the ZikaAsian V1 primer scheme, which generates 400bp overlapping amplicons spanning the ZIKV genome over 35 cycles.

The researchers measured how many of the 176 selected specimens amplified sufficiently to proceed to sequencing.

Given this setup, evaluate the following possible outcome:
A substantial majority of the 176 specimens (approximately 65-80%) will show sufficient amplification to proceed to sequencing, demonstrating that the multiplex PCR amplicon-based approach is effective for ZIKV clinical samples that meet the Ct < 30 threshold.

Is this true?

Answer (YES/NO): NO